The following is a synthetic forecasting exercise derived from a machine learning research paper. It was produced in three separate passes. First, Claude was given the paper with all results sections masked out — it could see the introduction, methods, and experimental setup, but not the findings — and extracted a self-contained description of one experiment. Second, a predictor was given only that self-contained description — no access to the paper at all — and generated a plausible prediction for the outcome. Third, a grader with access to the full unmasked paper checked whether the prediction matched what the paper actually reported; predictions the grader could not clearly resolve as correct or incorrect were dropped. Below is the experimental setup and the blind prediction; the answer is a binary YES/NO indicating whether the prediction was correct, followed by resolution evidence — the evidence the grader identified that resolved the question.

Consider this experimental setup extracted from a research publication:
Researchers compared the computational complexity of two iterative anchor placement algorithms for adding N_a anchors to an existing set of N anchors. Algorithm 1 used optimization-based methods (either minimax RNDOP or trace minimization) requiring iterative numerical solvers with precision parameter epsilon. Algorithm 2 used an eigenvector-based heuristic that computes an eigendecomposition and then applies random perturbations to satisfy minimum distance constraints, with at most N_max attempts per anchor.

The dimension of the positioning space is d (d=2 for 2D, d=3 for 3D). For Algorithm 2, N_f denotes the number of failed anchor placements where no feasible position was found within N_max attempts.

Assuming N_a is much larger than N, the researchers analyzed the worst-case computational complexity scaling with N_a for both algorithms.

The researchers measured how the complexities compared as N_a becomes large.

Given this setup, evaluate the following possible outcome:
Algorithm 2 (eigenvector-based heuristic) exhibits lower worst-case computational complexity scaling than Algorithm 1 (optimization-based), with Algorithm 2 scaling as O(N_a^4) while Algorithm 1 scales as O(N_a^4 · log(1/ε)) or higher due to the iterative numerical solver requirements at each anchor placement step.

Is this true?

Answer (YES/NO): NO